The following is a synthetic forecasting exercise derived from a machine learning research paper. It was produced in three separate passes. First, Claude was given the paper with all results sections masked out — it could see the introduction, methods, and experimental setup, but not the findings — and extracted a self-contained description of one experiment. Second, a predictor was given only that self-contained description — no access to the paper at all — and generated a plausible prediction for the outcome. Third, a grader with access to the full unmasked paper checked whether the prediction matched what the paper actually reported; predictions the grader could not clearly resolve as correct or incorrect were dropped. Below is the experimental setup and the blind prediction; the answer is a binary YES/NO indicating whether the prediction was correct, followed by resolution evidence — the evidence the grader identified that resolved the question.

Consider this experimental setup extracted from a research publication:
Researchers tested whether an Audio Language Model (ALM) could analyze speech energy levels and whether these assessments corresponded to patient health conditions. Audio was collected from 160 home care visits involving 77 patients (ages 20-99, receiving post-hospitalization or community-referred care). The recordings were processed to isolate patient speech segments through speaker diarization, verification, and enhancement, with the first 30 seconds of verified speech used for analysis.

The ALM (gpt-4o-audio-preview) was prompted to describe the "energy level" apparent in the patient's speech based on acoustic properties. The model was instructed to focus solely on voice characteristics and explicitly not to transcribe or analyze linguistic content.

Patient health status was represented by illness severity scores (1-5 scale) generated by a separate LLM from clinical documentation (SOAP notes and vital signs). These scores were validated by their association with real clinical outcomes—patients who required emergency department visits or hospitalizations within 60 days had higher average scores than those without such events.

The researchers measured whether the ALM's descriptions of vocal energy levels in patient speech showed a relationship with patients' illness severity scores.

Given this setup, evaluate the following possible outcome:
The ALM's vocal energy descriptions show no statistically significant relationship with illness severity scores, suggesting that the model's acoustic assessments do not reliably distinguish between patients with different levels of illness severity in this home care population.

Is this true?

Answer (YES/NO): NO